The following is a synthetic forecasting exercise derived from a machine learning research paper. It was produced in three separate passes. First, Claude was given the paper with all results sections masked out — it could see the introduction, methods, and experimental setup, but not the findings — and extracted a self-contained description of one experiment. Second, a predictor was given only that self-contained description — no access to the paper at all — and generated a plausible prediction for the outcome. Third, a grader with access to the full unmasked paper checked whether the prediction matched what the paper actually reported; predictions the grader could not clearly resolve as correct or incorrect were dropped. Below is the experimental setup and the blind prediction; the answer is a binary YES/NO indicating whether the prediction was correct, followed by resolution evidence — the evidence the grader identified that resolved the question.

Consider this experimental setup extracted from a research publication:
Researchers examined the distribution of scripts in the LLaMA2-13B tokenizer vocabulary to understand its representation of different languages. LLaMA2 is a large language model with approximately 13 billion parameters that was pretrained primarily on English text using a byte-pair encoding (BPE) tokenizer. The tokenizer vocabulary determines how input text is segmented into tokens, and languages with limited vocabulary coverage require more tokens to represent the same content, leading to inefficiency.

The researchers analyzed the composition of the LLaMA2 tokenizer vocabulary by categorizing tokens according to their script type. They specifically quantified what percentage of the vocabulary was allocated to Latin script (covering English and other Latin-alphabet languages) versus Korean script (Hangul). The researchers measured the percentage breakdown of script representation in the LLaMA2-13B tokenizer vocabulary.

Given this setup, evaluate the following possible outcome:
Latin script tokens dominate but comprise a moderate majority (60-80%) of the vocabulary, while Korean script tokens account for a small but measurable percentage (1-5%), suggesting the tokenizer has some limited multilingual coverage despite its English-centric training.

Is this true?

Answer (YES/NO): NO